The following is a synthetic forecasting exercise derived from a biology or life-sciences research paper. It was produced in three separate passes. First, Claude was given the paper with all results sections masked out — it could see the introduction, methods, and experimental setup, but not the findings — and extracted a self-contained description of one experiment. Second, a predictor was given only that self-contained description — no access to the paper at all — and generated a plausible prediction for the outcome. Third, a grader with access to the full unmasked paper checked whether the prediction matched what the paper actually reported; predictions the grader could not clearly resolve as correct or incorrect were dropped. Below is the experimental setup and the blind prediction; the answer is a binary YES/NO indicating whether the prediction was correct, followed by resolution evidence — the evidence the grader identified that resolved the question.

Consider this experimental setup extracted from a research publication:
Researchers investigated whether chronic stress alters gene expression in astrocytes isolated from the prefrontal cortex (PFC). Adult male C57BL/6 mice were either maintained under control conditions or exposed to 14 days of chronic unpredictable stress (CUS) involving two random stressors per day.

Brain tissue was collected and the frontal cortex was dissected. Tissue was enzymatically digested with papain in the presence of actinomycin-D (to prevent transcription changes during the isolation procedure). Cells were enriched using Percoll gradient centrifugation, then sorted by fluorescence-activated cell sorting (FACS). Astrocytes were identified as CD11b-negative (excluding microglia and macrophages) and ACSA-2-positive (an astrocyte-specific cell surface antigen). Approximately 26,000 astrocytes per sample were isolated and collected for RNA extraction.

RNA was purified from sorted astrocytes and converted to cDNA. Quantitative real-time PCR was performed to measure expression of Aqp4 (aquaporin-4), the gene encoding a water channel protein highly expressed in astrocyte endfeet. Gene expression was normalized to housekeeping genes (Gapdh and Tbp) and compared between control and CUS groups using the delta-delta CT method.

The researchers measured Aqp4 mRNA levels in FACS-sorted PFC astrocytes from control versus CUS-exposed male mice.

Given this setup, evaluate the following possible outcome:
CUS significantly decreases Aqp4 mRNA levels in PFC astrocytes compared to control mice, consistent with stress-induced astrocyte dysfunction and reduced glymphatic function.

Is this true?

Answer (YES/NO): NO